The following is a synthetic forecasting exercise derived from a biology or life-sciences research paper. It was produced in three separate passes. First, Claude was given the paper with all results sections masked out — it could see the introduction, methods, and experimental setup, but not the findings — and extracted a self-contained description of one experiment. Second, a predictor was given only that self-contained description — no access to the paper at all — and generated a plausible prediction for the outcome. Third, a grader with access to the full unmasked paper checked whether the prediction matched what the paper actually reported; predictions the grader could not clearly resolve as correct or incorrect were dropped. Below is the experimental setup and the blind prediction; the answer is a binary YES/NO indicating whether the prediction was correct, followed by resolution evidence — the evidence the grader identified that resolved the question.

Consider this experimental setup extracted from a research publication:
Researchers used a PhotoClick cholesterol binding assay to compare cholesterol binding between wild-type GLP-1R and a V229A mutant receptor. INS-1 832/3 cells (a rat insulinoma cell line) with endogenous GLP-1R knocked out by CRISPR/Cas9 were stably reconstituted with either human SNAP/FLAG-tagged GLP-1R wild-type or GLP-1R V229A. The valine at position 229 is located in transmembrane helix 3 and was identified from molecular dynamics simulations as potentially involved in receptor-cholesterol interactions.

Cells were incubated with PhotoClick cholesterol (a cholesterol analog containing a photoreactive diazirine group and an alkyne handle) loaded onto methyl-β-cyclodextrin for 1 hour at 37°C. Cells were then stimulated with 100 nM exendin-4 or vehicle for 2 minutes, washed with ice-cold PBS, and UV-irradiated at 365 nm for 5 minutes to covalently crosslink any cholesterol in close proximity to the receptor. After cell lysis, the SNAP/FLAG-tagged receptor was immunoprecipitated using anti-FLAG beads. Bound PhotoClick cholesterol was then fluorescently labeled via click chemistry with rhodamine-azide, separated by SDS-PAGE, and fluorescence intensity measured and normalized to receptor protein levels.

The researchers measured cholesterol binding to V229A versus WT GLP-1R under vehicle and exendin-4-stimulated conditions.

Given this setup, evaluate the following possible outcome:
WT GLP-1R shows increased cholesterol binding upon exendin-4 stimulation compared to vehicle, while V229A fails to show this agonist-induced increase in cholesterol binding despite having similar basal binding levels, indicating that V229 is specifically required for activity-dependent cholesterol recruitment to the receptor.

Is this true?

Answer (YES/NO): NO